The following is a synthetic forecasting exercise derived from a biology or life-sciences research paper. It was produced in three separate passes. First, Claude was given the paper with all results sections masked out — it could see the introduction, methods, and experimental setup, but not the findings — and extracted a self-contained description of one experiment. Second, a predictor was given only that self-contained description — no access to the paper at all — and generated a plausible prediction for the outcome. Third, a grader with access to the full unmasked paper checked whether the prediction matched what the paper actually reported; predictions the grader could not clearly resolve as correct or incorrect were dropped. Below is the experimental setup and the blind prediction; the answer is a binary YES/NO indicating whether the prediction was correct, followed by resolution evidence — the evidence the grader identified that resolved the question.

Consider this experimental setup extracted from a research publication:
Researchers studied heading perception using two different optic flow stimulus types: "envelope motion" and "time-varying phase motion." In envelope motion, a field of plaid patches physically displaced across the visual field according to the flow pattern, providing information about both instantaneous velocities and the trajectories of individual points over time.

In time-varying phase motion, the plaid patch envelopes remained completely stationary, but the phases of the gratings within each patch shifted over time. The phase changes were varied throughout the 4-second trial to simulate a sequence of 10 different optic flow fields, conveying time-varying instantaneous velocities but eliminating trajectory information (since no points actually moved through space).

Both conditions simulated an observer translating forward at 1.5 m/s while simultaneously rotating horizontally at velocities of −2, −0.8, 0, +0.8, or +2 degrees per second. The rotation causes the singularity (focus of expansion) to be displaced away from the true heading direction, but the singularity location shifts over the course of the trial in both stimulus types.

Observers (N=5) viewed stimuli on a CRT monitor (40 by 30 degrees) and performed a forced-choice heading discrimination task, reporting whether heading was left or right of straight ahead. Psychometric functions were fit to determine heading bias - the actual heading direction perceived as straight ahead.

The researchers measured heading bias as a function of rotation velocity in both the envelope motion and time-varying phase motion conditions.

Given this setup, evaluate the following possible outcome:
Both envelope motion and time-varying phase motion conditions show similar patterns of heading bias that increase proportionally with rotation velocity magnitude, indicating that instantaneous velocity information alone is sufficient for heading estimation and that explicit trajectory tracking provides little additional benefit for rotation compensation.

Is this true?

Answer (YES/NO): NO